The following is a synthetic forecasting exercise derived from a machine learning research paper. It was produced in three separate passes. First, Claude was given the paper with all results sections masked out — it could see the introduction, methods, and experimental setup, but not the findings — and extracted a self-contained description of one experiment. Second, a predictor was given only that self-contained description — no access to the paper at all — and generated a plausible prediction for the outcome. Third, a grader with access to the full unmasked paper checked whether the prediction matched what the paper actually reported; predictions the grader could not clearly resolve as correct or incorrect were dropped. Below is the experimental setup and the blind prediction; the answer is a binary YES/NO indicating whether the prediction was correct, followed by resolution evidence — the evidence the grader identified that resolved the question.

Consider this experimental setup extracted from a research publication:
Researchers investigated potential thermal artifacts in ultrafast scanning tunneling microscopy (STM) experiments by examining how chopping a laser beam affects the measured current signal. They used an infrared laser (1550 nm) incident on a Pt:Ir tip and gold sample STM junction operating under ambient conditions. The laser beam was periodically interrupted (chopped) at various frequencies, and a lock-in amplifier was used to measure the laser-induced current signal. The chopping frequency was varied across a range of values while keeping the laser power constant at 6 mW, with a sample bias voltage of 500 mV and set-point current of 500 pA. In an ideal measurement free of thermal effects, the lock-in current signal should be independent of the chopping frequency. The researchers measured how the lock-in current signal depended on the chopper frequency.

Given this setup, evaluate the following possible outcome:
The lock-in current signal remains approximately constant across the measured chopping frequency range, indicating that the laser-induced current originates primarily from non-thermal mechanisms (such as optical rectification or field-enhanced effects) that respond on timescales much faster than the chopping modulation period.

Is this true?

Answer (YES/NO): NO